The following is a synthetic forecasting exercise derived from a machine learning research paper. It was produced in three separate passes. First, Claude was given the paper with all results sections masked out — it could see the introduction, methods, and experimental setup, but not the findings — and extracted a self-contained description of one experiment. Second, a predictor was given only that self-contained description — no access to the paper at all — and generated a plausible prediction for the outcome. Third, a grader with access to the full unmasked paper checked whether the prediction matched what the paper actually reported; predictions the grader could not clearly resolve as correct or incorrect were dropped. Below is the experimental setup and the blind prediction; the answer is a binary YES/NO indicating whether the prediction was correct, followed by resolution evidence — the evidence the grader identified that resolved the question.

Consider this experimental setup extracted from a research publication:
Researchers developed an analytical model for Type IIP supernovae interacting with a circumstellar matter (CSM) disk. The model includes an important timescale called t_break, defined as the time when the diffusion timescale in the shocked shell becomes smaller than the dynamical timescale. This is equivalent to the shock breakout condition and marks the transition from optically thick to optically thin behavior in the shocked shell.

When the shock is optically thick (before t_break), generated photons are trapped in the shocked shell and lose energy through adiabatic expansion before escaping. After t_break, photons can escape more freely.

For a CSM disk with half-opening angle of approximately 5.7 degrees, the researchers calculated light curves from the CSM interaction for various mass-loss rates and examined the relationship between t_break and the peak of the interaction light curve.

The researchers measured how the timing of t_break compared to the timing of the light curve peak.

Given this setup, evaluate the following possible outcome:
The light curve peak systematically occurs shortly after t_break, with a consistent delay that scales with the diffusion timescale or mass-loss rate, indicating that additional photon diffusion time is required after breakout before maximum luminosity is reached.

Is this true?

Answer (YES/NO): NO